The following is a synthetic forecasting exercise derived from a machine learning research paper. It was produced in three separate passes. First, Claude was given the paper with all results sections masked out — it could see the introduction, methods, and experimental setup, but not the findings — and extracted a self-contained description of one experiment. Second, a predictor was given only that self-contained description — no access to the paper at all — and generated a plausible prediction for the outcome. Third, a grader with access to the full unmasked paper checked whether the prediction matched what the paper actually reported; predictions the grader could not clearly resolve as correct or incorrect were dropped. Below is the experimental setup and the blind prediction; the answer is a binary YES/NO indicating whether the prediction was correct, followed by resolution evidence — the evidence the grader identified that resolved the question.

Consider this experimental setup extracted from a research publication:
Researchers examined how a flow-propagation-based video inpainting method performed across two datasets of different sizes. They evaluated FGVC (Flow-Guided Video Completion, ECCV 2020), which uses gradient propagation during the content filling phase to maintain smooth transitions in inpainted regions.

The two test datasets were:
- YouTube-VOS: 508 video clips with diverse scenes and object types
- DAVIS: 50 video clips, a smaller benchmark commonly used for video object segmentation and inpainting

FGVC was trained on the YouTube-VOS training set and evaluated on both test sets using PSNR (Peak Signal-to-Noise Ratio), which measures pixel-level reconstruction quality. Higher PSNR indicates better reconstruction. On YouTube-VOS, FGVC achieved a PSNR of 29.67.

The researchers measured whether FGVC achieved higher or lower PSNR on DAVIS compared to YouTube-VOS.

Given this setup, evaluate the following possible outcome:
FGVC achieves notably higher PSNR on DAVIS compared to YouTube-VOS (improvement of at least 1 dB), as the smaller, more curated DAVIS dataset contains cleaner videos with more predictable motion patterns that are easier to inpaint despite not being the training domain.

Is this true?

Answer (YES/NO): YES